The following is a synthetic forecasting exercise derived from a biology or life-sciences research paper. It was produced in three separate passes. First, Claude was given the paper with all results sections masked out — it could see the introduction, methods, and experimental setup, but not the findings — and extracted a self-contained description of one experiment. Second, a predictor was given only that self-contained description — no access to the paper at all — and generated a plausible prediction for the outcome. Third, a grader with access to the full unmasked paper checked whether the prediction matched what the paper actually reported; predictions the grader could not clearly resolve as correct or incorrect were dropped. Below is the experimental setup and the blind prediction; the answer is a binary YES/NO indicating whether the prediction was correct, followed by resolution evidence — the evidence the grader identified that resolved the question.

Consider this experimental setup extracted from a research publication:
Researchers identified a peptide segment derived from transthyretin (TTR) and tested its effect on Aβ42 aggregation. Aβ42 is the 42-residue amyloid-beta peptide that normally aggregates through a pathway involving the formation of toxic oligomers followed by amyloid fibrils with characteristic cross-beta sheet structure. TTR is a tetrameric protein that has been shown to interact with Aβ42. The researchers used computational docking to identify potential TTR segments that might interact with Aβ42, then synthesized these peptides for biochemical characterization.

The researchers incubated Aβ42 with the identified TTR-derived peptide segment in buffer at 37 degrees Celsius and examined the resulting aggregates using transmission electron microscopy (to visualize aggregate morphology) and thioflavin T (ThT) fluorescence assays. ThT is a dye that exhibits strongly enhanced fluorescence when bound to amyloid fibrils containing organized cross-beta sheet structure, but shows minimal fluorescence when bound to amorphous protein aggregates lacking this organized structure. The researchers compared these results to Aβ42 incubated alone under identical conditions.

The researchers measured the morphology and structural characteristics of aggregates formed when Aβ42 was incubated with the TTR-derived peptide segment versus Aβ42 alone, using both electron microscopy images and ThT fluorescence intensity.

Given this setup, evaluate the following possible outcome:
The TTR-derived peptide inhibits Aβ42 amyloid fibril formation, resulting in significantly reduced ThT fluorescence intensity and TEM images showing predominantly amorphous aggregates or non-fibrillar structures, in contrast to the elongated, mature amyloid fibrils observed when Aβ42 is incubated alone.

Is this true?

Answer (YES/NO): YES